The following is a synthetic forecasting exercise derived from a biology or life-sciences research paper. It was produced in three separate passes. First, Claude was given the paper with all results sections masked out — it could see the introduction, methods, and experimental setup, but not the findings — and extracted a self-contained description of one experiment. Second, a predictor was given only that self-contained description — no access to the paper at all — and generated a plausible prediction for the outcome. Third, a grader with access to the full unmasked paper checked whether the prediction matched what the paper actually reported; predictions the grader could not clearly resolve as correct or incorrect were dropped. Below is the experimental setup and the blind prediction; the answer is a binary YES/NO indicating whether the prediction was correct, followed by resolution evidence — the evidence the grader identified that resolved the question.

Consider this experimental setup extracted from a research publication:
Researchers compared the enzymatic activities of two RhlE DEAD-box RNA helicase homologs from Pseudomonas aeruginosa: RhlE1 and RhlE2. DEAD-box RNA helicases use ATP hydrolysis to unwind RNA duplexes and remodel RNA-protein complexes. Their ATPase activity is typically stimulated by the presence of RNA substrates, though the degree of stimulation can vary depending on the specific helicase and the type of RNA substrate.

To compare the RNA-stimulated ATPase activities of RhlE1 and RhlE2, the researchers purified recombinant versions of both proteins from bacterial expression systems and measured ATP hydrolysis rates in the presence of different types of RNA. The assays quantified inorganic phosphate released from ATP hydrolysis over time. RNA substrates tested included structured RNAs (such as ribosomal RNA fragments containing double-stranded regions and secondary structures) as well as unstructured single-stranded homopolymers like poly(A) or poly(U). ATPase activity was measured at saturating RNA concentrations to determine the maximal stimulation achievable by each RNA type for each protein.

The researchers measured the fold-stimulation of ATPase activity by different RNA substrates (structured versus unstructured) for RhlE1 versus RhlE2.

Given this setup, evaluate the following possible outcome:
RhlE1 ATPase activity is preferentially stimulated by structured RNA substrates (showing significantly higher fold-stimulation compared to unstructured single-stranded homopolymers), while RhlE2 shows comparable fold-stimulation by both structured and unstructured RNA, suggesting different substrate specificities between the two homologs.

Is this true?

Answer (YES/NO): NO